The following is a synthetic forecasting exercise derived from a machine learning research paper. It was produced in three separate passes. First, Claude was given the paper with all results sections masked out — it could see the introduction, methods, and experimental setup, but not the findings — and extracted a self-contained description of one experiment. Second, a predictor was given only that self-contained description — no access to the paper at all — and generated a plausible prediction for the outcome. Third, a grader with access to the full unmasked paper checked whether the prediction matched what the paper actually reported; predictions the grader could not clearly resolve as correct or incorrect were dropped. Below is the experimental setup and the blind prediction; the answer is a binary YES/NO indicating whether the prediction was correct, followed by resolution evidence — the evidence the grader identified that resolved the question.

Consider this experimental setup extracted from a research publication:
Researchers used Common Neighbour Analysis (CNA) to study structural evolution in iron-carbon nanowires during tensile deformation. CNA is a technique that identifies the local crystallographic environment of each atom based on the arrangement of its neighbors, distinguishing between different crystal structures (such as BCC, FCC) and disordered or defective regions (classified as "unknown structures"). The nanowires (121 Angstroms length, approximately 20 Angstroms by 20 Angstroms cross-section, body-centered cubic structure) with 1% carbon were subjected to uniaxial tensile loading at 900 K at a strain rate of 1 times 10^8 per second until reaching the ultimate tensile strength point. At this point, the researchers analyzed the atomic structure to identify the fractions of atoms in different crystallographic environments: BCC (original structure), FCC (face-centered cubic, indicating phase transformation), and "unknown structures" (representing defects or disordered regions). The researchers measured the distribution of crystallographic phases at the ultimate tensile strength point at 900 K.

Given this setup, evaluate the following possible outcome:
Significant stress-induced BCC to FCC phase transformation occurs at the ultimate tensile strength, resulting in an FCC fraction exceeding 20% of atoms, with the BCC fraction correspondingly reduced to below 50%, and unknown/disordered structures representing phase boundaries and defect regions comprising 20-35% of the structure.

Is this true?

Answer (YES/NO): NO